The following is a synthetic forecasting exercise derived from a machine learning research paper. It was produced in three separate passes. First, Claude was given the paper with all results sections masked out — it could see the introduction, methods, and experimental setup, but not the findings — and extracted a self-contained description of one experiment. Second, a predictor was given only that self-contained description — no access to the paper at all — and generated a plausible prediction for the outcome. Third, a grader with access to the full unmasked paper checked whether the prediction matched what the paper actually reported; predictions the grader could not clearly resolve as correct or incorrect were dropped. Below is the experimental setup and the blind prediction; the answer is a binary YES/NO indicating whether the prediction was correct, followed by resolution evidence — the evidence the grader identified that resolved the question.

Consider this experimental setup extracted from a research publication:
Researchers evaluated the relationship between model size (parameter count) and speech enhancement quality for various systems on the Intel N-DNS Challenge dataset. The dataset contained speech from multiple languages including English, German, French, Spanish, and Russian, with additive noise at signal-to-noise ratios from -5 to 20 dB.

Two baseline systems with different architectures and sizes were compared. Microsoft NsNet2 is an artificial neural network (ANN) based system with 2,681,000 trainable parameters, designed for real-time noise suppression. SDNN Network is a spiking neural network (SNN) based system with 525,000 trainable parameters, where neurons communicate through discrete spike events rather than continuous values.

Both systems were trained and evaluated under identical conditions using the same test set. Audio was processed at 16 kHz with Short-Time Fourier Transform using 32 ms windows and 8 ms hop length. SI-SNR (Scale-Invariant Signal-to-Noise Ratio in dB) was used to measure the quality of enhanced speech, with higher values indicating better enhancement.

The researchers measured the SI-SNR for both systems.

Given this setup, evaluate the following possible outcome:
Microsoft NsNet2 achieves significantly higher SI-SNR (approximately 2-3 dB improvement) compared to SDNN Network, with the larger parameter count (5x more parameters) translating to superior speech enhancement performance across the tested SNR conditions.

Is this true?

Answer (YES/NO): NO